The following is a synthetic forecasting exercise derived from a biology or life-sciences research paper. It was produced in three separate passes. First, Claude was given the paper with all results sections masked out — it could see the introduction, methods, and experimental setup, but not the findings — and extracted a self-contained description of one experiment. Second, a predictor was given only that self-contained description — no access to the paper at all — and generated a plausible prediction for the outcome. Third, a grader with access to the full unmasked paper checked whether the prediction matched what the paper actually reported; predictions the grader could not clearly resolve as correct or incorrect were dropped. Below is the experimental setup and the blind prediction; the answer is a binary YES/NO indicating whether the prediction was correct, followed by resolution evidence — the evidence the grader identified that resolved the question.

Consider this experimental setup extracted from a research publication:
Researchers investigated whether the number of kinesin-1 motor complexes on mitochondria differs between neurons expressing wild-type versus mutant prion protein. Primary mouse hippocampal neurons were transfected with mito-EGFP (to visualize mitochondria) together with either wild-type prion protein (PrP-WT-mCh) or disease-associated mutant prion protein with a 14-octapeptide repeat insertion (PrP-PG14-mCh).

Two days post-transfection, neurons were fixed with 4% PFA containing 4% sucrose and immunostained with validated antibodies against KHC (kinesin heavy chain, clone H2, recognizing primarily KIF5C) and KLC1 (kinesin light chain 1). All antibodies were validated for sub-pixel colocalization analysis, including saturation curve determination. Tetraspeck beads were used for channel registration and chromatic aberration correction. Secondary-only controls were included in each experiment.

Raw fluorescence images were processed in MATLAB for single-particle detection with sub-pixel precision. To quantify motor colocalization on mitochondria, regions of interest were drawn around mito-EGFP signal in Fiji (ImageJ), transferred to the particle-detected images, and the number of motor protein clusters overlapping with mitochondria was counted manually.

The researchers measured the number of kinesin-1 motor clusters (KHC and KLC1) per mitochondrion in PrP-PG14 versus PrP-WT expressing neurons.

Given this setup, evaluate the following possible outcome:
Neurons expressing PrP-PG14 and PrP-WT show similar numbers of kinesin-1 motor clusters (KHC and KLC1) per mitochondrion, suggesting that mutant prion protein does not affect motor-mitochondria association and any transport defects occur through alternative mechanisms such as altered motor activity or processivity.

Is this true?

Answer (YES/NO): NO